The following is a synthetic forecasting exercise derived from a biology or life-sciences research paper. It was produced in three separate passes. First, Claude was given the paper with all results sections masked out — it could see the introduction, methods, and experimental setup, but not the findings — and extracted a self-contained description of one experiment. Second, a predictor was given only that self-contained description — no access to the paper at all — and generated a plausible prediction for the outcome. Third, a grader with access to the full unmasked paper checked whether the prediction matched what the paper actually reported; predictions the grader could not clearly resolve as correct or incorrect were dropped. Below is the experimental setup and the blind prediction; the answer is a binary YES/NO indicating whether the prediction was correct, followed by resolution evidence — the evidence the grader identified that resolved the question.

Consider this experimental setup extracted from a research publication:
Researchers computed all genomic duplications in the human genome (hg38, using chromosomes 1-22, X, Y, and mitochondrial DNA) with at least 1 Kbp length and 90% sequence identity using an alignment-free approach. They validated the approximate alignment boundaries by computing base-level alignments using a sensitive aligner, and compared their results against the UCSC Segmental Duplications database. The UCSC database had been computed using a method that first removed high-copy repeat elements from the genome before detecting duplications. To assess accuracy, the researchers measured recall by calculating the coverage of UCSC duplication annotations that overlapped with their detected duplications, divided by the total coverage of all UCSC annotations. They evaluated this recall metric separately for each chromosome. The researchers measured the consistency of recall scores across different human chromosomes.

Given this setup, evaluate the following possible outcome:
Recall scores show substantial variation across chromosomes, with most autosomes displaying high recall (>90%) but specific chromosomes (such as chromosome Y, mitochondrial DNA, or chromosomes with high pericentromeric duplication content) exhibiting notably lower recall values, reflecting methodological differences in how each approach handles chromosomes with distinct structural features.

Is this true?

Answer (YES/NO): NO